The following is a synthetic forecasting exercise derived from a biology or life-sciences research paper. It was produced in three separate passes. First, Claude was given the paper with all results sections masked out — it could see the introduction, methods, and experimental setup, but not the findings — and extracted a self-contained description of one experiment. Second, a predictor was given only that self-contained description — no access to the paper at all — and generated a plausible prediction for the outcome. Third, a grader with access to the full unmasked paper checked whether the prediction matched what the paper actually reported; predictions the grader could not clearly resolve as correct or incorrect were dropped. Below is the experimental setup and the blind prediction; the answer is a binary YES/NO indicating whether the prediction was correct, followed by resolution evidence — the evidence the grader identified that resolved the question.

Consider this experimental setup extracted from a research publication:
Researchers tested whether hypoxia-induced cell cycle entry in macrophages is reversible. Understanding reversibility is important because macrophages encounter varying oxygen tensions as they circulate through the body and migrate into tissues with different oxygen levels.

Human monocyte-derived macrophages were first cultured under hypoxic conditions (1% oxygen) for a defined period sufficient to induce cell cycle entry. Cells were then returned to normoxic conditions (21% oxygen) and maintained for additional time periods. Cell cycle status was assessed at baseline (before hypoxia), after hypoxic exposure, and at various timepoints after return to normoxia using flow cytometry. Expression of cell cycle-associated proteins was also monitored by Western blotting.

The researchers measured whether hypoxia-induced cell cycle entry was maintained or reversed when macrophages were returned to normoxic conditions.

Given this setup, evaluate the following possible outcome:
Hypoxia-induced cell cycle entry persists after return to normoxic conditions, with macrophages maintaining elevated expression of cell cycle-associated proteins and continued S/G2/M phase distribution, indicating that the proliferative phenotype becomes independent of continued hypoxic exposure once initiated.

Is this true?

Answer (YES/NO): NO